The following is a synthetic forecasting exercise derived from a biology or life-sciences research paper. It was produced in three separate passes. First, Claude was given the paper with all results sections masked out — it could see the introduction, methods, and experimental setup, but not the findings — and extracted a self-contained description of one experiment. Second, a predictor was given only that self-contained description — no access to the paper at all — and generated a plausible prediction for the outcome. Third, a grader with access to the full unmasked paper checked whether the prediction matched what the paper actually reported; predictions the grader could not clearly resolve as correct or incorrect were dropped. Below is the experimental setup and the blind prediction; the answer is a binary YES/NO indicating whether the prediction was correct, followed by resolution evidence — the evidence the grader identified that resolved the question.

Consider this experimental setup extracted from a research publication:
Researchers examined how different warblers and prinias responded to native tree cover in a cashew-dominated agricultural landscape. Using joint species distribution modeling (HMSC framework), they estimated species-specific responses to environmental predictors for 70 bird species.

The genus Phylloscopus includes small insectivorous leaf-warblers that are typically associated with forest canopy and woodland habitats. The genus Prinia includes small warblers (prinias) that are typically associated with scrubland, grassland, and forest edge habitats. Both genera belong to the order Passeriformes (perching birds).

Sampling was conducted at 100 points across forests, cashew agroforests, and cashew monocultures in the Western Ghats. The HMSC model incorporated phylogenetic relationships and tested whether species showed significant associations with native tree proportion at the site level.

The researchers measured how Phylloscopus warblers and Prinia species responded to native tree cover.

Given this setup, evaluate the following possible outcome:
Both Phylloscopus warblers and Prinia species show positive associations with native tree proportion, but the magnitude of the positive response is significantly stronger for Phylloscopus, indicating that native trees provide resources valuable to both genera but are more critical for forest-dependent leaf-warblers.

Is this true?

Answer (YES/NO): NO